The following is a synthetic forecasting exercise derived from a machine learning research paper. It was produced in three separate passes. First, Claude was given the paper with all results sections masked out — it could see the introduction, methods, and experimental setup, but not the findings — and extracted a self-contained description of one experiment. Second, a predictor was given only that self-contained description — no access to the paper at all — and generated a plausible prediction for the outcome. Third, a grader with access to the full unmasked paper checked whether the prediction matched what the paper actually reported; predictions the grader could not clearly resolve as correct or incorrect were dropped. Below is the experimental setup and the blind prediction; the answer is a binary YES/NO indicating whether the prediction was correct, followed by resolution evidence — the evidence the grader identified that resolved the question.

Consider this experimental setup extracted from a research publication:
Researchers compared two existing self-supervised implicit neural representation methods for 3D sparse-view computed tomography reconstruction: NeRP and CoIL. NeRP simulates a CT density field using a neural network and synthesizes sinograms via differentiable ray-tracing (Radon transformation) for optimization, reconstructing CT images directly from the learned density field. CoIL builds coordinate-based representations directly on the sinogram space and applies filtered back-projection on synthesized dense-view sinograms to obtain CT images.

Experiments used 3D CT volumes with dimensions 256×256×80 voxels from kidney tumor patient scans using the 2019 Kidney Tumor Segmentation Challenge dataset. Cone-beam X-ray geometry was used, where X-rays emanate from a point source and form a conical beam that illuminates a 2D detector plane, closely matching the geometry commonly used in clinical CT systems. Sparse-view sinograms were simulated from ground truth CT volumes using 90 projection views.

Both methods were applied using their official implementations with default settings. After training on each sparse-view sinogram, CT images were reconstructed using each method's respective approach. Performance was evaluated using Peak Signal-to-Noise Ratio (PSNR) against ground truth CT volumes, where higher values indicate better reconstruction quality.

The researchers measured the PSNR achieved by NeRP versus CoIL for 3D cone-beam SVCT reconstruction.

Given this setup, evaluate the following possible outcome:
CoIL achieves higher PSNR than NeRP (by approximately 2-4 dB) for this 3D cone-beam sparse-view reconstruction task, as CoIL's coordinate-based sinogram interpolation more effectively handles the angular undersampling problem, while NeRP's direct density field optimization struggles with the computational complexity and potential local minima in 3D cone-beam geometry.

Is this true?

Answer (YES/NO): NO